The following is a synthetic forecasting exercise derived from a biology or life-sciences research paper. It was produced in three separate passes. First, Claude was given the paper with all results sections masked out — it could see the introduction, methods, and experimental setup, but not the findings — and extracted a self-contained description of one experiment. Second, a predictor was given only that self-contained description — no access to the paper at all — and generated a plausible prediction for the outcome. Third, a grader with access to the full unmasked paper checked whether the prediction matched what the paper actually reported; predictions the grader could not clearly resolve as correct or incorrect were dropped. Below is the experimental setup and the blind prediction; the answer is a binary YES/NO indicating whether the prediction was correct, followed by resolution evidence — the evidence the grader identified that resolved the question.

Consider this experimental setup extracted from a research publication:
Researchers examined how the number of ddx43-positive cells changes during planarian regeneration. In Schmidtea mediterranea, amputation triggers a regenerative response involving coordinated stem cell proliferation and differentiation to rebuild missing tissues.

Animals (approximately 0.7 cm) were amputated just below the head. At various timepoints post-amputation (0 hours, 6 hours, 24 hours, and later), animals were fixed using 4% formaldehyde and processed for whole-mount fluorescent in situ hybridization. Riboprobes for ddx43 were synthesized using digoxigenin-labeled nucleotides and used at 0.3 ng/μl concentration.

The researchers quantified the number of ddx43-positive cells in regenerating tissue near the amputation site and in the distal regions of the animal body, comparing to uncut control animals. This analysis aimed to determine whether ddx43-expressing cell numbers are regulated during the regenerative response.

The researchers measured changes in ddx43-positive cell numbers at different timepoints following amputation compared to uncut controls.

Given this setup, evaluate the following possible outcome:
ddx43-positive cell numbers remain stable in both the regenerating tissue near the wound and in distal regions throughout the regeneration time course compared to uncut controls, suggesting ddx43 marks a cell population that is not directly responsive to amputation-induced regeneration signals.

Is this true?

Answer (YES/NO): NO